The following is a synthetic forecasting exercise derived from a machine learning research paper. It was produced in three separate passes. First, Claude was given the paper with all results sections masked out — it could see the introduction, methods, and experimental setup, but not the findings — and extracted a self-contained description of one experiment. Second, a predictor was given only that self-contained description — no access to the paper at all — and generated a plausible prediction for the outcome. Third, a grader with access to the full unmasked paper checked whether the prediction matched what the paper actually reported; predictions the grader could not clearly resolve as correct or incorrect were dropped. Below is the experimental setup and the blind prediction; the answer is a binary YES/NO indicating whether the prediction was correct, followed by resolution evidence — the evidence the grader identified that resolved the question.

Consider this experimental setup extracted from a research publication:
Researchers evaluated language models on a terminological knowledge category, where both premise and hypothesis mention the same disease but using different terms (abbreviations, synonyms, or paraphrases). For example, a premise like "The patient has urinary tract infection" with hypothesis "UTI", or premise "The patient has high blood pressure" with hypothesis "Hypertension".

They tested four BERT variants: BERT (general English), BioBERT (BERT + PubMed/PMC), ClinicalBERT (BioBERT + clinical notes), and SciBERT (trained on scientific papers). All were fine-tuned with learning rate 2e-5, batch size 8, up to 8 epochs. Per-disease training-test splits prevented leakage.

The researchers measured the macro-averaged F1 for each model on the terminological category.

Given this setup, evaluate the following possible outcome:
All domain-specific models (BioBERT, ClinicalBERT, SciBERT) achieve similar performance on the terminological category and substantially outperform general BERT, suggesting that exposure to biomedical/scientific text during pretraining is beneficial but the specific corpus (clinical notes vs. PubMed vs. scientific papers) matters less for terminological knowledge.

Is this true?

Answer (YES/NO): NO